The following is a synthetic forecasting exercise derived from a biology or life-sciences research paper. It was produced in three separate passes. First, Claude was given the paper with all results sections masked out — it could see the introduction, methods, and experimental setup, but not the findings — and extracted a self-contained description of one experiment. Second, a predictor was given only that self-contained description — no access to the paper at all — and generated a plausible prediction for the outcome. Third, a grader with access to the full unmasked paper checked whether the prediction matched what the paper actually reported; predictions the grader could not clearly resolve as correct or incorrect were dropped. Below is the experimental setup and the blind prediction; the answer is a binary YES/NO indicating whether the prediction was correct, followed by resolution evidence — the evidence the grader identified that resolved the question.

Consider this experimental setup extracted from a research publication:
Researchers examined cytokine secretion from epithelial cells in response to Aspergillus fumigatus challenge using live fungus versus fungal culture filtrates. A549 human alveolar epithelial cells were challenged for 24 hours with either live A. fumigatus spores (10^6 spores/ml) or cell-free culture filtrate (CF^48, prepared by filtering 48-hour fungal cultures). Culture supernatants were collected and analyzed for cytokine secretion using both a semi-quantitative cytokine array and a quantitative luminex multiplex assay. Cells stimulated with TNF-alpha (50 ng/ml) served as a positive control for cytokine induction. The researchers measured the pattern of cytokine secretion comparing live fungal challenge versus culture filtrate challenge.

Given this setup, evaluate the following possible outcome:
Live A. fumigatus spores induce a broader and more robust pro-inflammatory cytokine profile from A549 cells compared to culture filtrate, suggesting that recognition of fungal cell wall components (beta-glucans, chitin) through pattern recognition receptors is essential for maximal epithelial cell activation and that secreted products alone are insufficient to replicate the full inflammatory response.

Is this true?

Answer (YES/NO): NO